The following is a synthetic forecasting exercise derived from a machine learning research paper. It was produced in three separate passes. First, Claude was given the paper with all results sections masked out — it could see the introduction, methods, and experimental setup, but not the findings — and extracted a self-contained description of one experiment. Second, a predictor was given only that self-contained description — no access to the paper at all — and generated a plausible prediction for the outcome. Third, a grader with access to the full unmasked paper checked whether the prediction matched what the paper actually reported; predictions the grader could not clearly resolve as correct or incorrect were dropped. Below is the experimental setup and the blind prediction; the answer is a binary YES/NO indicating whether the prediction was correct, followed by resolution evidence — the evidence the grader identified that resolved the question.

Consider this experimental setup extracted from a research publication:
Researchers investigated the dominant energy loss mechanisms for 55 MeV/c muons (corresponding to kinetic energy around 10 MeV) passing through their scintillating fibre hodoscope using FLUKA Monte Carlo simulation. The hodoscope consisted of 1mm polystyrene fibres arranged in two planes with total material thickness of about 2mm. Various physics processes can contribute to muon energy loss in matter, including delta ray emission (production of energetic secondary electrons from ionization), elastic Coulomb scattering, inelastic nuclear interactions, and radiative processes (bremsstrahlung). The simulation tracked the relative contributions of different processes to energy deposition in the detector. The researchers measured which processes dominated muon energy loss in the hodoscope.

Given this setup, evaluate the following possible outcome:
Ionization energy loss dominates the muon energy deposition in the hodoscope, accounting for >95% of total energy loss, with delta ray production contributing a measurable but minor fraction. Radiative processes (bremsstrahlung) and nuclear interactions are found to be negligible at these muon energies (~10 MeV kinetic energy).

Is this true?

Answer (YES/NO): NO